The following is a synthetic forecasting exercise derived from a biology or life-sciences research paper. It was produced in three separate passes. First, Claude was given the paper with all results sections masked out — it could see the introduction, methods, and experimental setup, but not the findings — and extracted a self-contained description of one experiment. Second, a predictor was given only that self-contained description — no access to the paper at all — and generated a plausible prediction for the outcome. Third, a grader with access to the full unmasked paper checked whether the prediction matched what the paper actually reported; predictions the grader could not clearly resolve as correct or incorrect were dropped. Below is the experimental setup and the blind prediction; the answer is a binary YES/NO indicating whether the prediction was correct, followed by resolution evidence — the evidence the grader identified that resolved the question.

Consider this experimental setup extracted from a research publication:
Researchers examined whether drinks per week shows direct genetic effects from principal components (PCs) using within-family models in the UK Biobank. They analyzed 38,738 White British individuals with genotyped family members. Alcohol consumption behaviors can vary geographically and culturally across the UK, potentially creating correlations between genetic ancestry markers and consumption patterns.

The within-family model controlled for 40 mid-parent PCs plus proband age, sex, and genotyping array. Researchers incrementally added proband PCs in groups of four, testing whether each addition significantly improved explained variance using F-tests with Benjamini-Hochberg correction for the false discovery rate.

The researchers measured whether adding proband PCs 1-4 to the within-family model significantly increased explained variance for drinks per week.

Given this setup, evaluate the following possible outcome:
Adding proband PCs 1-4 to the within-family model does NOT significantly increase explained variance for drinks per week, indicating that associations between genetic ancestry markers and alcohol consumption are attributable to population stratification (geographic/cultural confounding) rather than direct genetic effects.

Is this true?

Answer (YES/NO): YES